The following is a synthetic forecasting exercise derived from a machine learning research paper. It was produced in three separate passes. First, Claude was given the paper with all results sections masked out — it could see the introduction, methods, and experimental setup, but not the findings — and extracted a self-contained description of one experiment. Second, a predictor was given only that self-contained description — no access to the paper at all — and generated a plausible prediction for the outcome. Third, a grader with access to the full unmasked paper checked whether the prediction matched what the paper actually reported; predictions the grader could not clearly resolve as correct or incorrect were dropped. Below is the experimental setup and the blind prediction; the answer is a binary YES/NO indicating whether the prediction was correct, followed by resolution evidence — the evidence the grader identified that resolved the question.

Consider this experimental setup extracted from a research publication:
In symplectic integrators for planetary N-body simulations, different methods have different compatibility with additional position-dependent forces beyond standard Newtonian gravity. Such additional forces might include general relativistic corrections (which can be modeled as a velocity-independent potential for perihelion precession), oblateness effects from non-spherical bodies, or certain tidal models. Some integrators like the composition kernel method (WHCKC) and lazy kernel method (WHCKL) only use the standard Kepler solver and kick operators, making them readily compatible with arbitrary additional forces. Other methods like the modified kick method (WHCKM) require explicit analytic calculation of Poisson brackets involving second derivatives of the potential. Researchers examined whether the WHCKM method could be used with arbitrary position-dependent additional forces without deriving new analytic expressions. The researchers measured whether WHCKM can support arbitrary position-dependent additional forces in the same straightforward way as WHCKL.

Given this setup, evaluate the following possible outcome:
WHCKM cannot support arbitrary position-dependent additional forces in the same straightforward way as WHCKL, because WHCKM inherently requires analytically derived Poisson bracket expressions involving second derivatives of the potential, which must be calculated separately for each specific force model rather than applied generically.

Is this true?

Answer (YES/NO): YES